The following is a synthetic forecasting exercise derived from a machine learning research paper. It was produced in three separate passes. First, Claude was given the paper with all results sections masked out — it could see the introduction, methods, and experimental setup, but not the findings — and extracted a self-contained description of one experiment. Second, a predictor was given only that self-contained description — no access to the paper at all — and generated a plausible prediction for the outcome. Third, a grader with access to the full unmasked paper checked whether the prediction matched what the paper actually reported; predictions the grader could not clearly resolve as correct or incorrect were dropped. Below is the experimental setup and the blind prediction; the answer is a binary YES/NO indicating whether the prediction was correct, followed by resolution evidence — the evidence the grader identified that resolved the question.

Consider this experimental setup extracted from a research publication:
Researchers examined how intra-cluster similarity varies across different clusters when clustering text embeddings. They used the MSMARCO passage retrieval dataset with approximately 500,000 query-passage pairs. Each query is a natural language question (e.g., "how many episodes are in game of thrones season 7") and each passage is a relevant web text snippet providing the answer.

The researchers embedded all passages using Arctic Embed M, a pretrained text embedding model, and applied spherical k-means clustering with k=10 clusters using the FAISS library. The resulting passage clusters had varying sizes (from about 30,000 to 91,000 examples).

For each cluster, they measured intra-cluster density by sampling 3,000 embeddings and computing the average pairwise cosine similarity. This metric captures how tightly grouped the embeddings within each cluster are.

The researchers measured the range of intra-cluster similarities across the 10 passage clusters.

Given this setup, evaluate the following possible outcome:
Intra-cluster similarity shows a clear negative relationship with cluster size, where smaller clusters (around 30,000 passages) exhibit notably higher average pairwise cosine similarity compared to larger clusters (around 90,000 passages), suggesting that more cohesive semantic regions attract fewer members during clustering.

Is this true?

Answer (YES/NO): NO